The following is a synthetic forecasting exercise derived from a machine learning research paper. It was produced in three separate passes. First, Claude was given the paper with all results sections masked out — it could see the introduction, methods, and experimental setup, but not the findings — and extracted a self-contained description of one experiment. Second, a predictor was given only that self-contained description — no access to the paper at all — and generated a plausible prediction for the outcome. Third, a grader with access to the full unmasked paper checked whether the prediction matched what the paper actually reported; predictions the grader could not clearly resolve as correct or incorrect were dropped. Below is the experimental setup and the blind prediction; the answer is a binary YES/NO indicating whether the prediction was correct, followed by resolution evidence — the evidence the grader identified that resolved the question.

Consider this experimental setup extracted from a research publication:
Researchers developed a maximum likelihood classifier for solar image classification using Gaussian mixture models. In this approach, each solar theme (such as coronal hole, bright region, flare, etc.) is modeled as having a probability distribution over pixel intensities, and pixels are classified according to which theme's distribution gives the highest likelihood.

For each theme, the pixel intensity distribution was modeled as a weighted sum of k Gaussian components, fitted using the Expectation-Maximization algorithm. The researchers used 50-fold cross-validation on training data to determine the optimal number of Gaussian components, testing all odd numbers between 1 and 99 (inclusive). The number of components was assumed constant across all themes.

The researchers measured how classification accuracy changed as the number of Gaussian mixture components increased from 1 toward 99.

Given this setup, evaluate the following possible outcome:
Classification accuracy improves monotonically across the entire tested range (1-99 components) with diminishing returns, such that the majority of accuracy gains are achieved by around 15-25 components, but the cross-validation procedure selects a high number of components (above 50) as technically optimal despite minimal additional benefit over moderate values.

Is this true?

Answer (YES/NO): NO